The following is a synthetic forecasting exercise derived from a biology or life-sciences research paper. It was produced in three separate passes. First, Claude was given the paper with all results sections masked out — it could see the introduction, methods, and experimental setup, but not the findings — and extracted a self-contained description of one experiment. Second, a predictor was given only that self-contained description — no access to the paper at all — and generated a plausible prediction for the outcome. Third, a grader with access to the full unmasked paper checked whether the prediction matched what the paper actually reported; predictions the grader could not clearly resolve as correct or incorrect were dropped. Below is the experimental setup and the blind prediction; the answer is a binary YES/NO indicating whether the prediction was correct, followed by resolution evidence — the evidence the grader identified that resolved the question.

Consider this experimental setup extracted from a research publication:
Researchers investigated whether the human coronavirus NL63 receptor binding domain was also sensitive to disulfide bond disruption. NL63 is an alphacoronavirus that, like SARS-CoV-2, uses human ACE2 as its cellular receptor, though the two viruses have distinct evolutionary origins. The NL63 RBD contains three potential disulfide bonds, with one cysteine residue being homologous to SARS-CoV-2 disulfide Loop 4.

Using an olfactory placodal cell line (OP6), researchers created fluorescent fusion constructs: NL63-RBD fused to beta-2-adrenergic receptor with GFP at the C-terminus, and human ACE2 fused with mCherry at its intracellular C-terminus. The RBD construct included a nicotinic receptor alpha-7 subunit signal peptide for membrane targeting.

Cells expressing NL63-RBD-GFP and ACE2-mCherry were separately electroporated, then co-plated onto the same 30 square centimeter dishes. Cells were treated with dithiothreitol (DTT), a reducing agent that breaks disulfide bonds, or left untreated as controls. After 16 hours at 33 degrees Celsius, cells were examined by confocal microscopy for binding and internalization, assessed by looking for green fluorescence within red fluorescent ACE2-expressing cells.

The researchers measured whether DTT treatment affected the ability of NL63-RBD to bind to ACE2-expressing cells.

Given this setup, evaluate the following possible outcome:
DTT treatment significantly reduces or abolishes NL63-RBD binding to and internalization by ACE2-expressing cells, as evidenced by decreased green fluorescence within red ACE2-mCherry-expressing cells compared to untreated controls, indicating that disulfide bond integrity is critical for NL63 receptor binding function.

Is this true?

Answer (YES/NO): YES